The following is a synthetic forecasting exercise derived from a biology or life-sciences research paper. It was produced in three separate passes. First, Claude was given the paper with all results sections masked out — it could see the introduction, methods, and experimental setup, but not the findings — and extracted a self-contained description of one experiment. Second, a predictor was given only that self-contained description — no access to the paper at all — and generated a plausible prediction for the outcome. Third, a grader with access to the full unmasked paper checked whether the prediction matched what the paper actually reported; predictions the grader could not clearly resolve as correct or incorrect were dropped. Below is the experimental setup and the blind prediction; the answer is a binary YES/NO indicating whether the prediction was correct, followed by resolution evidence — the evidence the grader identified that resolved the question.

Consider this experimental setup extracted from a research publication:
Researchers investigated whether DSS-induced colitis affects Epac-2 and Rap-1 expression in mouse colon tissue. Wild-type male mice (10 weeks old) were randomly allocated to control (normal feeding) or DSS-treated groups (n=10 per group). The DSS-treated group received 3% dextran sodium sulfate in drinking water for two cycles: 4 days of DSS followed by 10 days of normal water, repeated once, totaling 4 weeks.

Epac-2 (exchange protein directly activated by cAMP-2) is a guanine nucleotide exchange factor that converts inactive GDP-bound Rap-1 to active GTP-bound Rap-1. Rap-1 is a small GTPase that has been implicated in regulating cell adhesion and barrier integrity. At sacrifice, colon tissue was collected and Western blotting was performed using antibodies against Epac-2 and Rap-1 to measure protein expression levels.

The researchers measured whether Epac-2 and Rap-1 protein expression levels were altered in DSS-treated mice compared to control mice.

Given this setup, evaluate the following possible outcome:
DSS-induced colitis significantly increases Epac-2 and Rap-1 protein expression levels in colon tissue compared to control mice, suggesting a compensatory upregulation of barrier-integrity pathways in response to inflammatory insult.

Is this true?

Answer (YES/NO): NO